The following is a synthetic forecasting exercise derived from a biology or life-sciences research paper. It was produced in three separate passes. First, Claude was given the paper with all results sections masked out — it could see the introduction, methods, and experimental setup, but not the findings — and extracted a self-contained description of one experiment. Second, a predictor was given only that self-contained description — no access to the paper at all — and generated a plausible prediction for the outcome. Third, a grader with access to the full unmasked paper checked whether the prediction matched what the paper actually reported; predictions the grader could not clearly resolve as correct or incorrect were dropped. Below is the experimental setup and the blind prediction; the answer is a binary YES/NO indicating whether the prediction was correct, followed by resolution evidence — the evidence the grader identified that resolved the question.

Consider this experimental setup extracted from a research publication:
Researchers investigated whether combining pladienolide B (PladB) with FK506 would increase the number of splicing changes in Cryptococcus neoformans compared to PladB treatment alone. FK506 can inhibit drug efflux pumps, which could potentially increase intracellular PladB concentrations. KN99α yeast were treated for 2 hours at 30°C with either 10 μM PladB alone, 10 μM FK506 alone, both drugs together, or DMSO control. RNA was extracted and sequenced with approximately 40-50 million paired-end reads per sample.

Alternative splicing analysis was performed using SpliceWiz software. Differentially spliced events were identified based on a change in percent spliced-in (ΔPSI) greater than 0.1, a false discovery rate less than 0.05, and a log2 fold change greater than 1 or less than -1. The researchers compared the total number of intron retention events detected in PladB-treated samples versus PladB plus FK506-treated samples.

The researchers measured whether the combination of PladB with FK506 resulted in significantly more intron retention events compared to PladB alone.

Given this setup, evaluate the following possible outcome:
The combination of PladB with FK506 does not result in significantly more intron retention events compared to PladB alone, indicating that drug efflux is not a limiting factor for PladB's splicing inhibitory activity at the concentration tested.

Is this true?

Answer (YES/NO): NO